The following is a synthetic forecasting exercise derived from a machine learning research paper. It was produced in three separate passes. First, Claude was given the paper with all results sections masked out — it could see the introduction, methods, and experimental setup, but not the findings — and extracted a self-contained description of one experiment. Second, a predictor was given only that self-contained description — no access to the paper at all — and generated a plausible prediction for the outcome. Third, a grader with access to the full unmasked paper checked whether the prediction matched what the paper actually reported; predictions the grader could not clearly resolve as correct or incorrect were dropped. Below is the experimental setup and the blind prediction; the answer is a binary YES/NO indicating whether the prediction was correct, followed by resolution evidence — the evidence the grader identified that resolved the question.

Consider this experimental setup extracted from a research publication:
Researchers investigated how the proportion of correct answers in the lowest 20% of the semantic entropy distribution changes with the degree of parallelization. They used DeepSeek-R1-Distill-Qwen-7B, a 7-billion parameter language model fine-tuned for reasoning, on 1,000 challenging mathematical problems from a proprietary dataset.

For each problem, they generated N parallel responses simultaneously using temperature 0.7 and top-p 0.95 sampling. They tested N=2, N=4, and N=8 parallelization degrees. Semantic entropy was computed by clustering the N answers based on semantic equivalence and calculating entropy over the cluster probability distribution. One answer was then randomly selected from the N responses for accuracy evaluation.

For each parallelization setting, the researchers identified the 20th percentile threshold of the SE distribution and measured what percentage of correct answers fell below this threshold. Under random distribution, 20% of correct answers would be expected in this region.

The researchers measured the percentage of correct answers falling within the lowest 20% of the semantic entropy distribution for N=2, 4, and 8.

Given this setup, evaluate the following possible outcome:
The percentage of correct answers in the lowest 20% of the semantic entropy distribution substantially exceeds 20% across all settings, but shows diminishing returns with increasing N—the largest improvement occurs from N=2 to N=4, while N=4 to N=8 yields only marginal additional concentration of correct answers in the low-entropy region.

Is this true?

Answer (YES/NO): YES